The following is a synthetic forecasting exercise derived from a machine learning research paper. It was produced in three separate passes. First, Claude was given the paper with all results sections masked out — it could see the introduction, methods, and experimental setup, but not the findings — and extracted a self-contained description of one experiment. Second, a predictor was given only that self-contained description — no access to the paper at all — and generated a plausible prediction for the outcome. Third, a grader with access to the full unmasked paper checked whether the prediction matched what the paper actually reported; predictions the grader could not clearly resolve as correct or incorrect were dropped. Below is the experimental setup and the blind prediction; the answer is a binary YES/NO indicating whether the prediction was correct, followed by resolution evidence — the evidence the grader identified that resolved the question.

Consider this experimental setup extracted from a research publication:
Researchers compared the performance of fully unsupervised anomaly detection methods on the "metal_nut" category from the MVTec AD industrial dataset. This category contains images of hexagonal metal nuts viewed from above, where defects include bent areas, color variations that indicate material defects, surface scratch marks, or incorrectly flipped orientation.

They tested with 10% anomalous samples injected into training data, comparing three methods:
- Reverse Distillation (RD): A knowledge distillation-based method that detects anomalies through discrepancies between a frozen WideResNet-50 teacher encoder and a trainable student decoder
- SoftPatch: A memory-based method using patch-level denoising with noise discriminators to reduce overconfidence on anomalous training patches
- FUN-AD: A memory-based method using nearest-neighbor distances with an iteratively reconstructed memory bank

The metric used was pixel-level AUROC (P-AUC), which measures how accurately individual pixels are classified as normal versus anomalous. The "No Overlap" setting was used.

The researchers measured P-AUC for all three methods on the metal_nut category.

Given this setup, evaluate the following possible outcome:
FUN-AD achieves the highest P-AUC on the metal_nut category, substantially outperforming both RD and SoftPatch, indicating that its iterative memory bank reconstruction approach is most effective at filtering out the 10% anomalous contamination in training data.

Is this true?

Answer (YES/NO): YES